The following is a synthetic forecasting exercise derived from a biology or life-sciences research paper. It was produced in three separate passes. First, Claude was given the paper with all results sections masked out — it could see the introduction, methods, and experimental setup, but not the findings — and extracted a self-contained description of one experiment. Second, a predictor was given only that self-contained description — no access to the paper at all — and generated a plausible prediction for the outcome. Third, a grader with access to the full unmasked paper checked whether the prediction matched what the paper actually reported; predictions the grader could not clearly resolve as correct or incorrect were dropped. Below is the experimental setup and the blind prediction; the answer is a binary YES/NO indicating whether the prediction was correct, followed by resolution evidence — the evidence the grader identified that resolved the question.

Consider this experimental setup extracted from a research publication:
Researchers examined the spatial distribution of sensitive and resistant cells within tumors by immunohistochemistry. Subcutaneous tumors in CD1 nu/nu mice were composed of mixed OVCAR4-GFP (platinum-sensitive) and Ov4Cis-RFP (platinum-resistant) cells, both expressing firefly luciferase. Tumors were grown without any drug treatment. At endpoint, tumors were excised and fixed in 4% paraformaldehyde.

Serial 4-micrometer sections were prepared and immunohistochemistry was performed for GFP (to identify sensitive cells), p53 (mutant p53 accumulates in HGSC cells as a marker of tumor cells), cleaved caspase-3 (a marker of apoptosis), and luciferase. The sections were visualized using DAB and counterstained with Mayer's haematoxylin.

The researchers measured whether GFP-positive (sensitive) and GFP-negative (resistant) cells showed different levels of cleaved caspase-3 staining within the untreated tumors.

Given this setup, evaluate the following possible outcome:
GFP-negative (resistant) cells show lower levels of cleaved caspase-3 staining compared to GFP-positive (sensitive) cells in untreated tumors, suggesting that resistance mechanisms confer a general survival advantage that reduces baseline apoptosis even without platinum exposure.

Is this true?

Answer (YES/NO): NO